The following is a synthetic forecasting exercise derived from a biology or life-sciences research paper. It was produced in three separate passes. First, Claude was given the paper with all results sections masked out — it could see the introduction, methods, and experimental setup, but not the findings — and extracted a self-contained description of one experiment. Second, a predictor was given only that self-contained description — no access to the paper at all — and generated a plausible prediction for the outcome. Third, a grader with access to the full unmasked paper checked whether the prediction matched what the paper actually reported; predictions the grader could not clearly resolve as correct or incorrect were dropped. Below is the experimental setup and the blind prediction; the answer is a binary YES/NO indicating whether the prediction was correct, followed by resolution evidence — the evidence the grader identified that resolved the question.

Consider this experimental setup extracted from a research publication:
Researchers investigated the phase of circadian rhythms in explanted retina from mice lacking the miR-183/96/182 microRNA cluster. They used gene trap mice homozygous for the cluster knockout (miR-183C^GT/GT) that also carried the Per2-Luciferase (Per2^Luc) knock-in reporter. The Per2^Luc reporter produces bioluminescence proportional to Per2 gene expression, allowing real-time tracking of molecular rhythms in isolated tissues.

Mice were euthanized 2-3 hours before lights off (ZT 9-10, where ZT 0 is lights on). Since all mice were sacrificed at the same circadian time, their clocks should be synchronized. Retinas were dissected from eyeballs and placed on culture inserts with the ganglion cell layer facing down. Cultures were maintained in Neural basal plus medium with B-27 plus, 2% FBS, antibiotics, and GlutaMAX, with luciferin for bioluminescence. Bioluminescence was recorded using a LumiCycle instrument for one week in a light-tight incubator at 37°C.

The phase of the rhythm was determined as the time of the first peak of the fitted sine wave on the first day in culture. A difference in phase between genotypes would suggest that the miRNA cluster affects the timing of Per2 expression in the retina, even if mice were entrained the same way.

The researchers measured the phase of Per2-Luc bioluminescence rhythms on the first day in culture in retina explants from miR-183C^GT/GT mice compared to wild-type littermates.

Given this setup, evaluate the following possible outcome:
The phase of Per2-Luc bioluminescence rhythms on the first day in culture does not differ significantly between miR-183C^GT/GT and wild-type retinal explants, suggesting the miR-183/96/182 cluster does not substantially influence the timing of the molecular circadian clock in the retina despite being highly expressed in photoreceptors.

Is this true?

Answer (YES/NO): NO